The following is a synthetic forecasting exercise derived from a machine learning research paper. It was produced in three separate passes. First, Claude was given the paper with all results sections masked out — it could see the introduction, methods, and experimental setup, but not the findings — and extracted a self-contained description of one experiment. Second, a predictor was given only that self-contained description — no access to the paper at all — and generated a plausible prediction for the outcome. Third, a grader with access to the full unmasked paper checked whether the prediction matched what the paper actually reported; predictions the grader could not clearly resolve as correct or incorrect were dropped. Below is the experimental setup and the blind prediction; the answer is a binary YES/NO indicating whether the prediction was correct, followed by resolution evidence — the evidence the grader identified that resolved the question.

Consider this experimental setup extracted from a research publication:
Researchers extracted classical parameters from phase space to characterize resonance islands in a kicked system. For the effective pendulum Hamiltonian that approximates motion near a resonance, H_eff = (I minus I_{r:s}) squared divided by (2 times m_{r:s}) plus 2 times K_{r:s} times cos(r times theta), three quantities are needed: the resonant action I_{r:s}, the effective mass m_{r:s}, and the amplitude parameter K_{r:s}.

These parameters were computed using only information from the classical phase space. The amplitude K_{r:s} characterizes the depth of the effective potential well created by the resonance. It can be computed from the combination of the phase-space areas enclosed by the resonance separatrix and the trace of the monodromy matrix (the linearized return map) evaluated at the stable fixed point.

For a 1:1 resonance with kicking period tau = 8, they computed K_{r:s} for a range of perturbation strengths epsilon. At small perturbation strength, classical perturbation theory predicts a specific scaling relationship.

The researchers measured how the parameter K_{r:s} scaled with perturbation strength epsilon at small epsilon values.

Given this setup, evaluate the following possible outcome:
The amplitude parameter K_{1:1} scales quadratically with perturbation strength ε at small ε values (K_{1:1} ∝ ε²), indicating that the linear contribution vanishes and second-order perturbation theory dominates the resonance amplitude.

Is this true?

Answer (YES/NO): NO